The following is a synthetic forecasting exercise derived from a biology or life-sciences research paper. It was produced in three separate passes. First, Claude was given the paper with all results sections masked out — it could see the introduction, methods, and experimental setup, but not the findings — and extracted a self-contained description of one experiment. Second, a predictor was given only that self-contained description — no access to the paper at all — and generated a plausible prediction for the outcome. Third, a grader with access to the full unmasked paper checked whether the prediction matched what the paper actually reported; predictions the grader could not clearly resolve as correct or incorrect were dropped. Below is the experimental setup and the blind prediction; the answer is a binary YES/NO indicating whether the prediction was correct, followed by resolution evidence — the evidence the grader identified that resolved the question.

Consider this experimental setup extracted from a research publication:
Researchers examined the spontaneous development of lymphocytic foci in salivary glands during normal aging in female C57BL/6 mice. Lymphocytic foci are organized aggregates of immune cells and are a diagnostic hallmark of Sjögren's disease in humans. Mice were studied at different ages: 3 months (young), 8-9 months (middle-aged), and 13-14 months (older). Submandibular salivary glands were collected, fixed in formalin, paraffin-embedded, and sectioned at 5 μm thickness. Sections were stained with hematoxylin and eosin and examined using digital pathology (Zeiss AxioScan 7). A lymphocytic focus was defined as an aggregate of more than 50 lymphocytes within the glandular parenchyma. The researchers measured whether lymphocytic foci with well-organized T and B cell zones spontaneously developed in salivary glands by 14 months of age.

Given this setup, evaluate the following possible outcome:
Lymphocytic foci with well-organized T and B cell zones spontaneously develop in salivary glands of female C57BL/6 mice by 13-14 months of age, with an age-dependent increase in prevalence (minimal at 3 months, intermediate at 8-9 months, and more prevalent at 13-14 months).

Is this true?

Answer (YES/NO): YES